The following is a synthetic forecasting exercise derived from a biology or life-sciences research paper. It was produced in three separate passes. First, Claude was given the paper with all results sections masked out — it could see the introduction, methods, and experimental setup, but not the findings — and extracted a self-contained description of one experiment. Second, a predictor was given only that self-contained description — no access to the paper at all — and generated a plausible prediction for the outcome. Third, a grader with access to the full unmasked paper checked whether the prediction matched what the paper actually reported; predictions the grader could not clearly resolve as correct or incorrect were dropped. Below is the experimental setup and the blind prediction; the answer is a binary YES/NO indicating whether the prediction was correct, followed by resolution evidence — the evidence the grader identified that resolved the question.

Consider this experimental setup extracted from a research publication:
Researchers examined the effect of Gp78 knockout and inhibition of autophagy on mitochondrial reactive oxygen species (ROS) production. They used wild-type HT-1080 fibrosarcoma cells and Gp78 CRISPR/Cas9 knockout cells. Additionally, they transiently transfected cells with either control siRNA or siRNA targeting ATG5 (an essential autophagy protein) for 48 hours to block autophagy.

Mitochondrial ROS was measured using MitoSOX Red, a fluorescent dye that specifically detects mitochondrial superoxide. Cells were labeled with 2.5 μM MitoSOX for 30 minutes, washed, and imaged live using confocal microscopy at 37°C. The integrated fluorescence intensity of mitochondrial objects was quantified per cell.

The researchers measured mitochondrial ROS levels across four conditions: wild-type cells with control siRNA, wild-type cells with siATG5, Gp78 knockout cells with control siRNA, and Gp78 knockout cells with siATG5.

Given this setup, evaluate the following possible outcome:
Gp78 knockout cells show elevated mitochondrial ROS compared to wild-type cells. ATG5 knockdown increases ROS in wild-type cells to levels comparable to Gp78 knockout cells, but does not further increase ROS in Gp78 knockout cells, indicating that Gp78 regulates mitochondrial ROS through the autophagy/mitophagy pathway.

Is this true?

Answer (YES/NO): YES